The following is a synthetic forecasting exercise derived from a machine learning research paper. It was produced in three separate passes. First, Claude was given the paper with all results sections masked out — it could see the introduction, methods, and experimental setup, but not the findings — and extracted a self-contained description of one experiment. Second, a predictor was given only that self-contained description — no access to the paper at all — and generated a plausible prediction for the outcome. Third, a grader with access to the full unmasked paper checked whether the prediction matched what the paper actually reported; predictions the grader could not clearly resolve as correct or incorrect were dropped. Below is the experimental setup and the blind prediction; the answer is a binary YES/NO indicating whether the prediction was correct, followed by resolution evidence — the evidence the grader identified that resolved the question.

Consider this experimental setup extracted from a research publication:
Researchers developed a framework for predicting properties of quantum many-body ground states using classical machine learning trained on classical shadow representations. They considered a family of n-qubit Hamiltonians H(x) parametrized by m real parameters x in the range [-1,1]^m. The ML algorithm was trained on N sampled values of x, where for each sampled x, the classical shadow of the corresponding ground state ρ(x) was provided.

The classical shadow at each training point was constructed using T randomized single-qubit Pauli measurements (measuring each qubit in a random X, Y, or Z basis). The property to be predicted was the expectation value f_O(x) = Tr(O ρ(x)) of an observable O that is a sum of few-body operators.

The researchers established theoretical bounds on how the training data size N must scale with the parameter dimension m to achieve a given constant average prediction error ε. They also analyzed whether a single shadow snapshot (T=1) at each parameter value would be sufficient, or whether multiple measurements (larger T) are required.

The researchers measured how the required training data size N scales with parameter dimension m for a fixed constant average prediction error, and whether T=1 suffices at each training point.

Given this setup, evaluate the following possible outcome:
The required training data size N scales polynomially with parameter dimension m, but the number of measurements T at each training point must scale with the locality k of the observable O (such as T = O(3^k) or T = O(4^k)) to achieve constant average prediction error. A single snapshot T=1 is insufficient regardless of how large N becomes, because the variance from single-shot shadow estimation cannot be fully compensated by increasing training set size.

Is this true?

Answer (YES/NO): NO